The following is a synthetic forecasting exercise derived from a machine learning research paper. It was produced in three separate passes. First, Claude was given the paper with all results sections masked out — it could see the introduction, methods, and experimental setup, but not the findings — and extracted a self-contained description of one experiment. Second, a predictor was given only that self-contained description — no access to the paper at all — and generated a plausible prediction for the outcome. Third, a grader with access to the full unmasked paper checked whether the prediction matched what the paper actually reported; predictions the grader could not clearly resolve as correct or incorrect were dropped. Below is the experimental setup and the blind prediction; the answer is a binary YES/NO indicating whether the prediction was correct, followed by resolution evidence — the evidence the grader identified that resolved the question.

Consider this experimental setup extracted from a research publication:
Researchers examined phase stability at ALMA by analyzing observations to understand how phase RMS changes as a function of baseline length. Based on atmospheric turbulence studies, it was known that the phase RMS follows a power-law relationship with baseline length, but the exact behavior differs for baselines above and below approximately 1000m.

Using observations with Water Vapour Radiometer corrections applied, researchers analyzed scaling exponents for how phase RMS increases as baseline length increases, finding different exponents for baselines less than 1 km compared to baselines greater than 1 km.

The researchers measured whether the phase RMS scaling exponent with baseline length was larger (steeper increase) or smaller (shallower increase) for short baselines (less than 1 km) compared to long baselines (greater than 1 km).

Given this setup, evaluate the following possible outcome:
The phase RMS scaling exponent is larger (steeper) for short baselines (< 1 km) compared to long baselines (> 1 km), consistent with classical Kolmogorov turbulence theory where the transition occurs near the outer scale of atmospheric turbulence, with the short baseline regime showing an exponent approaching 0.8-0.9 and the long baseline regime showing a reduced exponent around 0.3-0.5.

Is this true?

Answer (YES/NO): NO